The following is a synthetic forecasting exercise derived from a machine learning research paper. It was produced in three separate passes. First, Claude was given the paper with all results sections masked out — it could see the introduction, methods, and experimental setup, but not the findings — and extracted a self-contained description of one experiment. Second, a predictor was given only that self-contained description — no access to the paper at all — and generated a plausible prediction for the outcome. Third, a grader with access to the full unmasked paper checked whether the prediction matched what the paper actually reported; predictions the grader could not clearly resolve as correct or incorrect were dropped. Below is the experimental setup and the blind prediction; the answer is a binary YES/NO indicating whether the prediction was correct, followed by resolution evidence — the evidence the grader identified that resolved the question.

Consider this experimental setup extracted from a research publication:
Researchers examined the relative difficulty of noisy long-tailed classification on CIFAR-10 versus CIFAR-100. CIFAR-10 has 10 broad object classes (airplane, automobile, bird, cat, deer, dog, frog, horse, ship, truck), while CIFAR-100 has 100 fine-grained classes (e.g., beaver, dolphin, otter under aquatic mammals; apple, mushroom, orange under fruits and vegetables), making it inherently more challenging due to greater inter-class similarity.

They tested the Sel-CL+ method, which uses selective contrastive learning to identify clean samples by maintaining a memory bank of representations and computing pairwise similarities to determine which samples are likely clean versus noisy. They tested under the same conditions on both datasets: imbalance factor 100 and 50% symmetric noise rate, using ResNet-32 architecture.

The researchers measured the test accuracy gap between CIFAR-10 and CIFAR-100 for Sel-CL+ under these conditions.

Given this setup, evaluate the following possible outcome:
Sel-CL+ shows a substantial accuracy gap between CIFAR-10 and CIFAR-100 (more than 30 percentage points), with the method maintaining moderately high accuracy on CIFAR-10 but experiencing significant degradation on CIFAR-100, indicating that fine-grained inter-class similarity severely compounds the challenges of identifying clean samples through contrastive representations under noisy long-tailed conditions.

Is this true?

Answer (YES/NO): NO